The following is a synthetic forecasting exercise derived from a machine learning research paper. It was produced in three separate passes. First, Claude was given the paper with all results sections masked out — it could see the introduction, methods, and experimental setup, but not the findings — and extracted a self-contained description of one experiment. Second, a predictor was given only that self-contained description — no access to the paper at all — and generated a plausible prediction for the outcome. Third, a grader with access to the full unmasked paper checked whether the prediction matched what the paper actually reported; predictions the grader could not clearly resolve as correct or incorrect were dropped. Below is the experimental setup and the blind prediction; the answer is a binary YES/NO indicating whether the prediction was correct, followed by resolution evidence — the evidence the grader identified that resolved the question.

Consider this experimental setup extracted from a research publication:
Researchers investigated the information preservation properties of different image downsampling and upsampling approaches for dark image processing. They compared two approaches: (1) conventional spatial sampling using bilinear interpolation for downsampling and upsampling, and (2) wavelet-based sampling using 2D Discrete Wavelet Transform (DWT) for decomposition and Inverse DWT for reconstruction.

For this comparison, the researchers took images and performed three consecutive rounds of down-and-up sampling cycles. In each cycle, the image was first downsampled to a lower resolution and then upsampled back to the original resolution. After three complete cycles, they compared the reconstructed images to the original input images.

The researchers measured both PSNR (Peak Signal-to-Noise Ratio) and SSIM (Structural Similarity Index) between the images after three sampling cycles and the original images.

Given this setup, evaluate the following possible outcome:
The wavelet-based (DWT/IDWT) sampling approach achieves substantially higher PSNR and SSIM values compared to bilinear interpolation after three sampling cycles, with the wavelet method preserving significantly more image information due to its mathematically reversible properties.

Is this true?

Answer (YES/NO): YES